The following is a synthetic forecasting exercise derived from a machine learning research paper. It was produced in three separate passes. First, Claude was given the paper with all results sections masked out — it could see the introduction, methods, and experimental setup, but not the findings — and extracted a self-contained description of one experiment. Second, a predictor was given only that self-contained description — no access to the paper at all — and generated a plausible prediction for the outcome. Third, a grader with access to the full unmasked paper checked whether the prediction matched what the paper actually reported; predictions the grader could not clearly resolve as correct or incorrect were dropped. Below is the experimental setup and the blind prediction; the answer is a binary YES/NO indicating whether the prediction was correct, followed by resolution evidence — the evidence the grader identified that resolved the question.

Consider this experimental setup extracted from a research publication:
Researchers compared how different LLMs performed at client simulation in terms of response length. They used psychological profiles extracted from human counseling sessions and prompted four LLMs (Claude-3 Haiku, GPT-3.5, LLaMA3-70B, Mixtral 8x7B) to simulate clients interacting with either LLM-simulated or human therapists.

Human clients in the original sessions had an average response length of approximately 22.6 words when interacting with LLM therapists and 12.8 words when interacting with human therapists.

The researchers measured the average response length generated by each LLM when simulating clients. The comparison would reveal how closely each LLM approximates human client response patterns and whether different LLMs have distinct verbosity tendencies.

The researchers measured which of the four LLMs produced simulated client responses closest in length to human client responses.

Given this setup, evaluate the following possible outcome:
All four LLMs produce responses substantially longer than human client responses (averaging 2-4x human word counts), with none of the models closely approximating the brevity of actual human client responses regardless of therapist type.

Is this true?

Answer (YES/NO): NO